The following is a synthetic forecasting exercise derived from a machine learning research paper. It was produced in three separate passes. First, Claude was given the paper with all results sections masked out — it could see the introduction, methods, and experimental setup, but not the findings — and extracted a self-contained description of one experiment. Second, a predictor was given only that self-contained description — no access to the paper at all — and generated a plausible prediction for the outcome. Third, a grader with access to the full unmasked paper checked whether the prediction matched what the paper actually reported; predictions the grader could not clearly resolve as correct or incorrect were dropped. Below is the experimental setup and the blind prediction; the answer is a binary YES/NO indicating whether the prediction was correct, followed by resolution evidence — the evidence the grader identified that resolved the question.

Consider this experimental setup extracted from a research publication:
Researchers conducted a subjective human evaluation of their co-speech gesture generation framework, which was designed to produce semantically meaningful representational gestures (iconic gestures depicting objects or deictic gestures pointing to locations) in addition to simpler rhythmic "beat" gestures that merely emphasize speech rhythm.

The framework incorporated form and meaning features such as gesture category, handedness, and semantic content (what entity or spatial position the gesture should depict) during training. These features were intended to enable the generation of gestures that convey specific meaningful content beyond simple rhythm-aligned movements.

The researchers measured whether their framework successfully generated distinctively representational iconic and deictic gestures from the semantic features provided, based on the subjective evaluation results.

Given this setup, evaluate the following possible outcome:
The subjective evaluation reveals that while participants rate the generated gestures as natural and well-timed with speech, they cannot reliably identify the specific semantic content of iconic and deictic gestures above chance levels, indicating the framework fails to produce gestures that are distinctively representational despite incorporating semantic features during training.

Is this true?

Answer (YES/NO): NO